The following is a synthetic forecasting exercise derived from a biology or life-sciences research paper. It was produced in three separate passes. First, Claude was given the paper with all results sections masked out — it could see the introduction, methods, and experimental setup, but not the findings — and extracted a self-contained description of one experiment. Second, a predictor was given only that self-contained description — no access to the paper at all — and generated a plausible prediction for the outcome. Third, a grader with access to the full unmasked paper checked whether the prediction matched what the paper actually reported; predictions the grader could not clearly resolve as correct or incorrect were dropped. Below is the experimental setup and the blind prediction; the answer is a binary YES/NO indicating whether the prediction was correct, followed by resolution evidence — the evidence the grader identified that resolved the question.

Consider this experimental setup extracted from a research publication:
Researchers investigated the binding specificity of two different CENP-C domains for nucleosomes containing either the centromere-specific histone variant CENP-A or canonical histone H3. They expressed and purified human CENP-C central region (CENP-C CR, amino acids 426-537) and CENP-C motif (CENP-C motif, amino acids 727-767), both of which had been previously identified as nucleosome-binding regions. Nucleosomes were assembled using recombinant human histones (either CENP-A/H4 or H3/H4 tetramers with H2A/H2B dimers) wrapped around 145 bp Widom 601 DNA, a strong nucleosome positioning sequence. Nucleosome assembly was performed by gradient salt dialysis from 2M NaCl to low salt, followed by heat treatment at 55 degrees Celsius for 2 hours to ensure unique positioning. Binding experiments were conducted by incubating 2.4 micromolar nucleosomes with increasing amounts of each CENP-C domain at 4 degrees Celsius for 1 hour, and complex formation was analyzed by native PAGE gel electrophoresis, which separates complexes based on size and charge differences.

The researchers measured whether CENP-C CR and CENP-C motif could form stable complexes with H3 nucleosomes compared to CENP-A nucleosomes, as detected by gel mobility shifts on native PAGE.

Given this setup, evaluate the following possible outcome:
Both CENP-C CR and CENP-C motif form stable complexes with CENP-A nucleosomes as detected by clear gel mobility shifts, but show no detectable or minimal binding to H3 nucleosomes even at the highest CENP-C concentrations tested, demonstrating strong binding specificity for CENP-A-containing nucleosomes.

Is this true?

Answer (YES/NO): NO